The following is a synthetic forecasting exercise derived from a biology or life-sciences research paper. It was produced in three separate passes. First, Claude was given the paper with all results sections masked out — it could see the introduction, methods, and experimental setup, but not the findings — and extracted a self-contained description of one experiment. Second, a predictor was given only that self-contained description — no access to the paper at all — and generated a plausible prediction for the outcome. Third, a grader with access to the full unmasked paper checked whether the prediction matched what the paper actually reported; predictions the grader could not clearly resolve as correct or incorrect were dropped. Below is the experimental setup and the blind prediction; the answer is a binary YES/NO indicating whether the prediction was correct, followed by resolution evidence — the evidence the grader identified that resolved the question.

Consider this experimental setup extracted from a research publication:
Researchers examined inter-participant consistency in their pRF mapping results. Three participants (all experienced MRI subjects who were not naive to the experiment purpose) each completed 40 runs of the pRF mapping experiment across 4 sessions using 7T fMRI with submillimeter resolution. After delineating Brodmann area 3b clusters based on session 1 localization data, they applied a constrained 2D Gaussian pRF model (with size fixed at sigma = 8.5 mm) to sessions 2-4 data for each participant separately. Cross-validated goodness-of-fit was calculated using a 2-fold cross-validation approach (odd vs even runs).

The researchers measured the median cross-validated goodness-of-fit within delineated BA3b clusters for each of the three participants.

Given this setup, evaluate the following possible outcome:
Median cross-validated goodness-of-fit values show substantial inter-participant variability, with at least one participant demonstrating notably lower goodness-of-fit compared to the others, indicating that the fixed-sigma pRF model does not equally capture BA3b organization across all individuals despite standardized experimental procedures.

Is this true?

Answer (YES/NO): YES